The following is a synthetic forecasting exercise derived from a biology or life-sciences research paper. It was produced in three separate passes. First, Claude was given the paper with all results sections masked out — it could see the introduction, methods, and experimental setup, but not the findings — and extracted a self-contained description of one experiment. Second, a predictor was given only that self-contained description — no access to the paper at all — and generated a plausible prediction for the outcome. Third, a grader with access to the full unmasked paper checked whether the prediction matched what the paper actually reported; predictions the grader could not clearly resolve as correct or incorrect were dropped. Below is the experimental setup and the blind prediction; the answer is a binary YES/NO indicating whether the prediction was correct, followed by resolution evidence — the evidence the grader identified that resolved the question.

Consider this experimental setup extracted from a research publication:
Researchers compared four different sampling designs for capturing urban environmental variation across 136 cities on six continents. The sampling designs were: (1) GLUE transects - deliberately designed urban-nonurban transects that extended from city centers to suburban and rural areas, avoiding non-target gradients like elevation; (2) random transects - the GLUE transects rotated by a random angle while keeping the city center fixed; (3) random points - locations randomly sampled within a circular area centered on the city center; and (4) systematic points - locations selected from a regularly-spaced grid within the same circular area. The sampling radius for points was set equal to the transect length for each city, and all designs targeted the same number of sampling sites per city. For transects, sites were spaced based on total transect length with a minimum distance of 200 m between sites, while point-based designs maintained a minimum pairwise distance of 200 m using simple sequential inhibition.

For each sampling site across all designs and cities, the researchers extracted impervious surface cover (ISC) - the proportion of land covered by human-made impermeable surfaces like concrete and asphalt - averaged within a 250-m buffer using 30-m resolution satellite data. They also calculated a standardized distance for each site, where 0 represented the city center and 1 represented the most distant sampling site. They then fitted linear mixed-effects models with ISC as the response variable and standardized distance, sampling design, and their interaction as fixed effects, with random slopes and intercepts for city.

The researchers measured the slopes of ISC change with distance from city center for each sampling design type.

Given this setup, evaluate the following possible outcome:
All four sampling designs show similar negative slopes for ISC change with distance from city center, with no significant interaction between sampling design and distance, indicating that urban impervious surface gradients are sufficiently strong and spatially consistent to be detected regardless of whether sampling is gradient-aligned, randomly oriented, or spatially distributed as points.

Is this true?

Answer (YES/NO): NO